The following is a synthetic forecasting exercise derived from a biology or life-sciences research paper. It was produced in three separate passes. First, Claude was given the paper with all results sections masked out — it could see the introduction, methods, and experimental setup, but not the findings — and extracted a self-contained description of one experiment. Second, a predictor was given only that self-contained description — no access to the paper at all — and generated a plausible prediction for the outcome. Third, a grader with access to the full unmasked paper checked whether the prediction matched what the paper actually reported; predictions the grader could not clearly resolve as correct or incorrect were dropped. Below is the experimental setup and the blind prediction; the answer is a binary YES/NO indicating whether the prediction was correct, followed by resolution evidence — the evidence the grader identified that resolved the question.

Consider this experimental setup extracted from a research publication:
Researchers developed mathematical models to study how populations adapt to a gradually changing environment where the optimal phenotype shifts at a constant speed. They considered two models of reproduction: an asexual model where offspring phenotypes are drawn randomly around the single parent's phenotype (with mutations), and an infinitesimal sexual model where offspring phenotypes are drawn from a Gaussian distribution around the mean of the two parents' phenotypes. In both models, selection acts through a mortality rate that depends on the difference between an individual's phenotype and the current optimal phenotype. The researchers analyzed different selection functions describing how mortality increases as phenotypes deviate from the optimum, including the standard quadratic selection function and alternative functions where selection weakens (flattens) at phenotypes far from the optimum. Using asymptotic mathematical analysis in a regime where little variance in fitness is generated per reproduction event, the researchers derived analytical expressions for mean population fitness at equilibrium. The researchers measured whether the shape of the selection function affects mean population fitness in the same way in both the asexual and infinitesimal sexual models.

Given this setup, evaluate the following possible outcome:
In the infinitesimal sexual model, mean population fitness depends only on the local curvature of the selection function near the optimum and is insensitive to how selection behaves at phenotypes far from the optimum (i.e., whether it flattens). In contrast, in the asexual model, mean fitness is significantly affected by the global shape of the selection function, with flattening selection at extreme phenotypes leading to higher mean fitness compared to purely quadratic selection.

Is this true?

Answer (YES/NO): NO